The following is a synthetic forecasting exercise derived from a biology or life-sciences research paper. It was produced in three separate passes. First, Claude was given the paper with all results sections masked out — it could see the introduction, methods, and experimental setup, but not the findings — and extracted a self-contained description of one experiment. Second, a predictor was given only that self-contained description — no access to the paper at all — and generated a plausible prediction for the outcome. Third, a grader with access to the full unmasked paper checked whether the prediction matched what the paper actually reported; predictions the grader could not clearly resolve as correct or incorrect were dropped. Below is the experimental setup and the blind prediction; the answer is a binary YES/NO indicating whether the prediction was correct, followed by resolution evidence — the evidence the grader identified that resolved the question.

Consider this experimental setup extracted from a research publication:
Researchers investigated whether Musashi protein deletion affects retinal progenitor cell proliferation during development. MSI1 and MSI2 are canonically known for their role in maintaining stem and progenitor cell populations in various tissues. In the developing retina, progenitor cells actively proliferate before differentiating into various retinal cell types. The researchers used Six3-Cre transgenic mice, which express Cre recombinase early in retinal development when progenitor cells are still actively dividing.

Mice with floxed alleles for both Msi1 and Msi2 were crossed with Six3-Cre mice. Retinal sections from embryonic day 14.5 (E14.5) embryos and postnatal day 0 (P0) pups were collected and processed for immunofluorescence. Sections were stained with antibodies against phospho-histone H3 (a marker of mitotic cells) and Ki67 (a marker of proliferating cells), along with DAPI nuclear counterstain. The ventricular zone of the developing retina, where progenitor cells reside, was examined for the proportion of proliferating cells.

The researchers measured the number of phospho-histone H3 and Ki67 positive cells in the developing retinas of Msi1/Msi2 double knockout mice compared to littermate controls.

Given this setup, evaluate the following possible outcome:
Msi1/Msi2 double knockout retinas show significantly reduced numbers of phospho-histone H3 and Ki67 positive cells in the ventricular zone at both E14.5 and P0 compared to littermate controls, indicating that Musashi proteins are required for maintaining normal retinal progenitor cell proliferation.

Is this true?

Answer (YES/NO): NO